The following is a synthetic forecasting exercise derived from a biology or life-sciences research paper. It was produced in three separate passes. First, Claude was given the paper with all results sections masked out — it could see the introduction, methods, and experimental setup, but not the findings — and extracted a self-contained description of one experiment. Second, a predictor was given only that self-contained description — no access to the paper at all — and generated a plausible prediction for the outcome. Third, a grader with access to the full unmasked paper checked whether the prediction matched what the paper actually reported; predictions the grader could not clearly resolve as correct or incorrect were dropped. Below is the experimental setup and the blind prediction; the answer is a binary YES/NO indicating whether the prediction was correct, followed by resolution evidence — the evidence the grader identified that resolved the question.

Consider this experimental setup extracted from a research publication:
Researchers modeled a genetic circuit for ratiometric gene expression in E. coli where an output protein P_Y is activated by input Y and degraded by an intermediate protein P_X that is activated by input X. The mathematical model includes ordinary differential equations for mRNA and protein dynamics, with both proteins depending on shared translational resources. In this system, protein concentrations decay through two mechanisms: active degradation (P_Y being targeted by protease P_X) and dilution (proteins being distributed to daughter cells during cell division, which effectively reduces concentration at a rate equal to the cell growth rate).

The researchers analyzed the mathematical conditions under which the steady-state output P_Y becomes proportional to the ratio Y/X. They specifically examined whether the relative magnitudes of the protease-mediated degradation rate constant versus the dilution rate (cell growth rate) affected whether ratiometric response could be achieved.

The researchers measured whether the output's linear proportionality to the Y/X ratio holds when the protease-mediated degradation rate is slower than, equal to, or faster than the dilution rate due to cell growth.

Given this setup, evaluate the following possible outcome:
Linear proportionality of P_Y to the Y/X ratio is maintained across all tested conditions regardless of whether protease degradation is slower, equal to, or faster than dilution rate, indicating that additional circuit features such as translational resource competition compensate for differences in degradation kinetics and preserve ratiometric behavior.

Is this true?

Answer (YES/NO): NO